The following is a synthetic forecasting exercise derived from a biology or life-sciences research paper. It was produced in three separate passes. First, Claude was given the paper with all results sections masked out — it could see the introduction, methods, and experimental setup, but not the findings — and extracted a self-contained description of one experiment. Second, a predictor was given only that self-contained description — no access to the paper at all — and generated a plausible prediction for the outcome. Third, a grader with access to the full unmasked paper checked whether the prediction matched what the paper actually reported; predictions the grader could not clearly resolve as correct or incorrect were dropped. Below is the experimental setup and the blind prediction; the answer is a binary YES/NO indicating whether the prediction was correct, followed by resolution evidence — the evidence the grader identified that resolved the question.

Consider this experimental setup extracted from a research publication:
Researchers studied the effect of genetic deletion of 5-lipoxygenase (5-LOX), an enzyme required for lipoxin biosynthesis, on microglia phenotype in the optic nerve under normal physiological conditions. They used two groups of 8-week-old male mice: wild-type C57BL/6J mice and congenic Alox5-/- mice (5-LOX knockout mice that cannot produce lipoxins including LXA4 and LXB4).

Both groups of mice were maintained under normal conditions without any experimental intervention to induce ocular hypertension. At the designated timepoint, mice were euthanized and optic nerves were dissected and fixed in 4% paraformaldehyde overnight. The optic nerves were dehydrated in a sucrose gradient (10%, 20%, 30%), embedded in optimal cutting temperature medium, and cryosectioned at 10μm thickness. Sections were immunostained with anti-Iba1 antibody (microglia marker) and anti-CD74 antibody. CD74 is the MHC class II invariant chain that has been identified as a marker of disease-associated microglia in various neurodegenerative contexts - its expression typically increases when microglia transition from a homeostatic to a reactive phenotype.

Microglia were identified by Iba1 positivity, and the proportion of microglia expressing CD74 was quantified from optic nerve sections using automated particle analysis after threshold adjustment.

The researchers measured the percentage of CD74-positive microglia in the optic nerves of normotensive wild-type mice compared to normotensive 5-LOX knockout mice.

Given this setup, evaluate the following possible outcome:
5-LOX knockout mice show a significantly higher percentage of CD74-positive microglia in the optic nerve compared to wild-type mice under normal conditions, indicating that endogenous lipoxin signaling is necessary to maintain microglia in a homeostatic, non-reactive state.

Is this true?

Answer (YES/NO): YES